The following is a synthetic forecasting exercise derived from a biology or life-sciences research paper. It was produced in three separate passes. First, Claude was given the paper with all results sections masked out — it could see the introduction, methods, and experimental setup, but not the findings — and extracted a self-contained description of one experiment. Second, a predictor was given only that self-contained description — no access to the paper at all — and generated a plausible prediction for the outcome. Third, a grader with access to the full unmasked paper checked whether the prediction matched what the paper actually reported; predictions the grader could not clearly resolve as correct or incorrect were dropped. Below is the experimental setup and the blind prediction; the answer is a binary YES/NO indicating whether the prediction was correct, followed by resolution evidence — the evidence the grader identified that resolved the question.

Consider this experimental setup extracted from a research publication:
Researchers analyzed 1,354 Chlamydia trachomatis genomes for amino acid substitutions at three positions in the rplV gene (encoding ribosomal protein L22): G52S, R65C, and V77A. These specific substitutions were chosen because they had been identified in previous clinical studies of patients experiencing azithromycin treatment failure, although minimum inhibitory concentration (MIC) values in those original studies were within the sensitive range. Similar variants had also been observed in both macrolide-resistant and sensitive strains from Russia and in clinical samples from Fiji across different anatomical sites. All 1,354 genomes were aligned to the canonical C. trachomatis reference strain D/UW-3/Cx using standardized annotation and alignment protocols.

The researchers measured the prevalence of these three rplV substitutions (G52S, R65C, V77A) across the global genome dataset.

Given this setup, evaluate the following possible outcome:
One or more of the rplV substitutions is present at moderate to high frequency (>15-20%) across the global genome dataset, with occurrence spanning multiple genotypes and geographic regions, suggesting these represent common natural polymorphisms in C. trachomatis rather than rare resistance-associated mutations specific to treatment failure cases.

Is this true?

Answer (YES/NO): YES